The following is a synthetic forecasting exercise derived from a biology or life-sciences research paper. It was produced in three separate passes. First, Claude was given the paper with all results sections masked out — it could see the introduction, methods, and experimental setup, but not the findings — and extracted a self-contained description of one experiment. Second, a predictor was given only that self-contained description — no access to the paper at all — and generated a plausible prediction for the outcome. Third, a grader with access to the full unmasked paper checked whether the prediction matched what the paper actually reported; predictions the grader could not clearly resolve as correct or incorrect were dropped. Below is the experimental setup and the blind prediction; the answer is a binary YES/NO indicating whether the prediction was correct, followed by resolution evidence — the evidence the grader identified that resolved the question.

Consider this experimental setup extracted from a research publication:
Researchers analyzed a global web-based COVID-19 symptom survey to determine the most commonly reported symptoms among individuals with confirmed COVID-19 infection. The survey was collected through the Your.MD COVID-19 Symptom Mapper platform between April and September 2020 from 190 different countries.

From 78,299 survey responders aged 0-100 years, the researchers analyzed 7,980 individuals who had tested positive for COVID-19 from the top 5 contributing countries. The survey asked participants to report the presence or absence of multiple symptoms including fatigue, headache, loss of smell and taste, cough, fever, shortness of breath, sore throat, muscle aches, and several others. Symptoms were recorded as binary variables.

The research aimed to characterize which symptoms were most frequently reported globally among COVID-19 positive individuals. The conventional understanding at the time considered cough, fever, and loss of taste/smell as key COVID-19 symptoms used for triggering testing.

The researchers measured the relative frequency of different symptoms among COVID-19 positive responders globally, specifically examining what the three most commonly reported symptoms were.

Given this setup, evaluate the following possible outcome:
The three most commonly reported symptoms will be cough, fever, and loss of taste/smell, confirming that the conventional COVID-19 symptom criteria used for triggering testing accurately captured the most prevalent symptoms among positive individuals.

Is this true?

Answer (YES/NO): NO